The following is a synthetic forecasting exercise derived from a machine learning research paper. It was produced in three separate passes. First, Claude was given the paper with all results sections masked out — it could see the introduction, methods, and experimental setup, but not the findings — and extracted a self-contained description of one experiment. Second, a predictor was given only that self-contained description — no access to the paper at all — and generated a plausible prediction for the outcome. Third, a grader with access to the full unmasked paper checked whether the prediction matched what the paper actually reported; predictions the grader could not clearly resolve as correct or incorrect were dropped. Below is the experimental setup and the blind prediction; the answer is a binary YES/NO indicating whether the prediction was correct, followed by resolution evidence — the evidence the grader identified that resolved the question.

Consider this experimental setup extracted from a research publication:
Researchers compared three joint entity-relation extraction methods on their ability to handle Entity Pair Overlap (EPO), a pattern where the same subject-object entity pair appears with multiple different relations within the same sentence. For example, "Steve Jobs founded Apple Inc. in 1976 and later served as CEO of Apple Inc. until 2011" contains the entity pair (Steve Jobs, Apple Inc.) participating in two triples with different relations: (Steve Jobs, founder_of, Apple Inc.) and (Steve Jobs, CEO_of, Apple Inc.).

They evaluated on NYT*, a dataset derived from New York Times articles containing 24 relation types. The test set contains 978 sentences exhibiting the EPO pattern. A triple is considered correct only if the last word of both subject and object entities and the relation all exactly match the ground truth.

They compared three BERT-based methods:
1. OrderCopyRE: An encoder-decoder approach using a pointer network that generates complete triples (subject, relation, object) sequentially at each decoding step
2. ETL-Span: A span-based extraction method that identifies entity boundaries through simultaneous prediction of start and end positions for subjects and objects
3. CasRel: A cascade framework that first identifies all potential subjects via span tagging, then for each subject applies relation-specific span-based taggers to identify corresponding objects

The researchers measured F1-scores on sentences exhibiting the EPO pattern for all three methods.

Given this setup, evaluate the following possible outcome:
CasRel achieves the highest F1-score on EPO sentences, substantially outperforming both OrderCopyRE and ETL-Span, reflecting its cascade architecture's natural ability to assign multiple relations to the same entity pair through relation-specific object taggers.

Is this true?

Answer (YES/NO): YES